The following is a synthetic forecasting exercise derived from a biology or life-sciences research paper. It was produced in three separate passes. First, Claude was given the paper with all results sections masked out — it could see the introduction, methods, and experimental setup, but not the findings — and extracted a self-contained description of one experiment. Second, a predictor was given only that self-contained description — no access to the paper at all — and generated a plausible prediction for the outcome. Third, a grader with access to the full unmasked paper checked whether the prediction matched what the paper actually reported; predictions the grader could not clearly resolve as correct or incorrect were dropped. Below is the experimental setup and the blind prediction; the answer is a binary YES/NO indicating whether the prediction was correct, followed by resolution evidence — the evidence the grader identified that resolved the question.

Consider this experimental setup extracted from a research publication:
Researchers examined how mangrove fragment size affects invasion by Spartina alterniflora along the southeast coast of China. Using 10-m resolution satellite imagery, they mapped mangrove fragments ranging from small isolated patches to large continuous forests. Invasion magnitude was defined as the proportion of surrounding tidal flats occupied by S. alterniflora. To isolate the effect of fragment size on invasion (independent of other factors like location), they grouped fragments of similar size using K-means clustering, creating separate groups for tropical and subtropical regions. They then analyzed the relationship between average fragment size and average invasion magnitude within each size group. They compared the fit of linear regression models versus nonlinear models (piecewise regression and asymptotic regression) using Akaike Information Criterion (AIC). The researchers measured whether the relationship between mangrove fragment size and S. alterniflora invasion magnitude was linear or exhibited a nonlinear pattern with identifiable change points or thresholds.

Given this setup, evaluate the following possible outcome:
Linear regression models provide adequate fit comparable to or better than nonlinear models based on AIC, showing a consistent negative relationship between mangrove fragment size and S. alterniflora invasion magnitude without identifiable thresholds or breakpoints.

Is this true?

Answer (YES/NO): NO